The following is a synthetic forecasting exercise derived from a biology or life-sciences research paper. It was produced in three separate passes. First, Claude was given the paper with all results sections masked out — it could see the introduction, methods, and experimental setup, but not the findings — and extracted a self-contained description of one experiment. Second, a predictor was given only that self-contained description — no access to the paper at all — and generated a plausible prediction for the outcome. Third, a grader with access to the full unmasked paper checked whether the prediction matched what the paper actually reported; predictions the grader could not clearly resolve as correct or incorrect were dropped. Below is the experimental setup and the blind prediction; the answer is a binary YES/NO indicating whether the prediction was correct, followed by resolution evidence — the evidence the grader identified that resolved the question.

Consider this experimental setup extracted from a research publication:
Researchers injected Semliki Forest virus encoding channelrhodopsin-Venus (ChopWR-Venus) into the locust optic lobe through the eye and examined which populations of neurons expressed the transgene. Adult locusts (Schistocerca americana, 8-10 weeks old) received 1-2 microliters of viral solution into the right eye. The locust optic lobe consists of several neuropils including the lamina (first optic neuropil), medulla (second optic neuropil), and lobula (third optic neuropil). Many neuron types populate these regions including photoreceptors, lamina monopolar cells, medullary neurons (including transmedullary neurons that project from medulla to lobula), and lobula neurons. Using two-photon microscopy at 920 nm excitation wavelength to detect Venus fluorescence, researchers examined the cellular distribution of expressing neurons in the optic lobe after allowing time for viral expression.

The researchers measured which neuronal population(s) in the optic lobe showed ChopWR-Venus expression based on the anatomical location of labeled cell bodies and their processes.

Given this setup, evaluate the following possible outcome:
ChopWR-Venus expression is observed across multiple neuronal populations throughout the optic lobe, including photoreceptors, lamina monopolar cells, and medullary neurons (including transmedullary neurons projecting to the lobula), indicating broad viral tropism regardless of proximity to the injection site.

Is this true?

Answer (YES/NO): NO